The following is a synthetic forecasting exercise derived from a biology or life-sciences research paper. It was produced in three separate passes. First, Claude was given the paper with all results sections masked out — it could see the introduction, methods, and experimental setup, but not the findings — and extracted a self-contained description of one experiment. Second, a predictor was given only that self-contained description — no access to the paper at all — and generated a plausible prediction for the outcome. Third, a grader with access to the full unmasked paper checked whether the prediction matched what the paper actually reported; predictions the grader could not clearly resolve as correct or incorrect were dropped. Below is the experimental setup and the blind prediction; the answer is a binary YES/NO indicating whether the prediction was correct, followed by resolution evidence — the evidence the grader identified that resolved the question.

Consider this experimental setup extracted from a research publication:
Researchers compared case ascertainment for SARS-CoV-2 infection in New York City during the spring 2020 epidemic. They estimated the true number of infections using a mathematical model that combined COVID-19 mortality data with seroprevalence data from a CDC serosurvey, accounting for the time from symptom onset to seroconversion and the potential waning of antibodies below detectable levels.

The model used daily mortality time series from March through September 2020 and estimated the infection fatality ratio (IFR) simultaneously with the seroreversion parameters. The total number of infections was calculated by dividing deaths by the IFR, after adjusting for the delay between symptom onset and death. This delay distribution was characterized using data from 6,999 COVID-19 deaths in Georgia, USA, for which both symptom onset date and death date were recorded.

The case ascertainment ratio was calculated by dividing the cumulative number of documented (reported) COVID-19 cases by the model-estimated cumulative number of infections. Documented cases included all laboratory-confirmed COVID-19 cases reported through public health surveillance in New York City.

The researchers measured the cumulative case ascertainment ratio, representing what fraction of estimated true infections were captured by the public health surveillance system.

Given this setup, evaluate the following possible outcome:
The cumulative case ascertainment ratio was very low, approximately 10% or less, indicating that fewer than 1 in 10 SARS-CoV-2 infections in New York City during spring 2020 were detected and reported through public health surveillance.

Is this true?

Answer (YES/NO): NO